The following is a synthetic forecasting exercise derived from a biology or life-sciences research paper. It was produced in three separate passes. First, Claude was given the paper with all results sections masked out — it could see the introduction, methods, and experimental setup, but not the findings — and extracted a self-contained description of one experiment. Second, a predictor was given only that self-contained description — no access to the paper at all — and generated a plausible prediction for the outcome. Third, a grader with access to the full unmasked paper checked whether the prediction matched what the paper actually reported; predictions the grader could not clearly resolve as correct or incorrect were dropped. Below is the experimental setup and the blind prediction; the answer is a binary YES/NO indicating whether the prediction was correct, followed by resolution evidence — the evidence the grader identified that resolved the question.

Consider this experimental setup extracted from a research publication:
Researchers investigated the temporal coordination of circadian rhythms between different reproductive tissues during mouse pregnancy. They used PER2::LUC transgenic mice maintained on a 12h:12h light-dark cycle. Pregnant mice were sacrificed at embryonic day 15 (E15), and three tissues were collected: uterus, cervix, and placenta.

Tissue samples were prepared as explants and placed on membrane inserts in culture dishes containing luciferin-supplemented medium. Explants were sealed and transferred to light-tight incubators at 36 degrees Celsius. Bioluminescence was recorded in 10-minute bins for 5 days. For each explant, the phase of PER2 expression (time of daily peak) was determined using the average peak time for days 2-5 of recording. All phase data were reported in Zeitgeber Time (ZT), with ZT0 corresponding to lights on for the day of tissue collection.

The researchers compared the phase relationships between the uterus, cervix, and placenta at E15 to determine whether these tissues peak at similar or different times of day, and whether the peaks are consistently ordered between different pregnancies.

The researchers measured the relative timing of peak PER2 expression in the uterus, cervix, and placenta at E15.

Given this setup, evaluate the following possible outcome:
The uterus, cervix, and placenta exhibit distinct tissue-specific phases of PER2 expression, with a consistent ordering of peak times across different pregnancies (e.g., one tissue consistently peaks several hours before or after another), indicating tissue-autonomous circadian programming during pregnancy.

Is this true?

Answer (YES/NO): NO